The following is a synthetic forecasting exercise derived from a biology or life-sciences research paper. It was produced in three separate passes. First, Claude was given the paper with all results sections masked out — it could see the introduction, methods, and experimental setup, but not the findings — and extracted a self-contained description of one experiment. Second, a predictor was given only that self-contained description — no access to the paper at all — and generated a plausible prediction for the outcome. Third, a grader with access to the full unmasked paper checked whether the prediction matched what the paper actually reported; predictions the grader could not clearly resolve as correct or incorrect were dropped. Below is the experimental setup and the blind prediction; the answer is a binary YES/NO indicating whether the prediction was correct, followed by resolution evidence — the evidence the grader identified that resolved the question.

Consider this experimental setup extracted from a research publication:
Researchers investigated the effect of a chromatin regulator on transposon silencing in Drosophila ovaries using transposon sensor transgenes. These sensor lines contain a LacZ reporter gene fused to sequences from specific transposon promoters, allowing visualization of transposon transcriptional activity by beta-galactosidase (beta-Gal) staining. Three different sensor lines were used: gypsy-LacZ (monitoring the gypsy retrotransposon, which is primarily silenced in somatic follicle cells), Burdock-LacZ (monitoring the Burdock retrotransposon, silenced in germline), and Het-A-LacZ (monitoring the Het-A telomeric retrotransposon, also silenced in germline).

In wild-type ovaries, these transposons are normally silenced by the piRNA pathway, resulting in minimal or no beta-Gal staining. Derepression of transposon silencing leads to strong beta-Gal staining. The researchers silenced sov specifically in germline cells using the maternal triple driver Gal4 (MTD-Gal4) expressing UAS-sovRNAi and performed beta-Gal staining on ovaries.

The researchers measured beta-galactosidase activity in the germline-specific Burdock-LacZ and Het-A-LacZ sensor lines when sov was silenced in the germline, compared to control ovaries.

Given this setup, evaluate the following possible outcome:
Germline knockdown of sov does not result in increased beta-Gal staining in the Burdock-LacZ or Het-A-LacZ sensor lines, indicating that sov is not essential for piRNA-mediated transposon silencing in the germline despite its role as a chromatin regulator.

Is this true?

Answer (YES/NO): NO